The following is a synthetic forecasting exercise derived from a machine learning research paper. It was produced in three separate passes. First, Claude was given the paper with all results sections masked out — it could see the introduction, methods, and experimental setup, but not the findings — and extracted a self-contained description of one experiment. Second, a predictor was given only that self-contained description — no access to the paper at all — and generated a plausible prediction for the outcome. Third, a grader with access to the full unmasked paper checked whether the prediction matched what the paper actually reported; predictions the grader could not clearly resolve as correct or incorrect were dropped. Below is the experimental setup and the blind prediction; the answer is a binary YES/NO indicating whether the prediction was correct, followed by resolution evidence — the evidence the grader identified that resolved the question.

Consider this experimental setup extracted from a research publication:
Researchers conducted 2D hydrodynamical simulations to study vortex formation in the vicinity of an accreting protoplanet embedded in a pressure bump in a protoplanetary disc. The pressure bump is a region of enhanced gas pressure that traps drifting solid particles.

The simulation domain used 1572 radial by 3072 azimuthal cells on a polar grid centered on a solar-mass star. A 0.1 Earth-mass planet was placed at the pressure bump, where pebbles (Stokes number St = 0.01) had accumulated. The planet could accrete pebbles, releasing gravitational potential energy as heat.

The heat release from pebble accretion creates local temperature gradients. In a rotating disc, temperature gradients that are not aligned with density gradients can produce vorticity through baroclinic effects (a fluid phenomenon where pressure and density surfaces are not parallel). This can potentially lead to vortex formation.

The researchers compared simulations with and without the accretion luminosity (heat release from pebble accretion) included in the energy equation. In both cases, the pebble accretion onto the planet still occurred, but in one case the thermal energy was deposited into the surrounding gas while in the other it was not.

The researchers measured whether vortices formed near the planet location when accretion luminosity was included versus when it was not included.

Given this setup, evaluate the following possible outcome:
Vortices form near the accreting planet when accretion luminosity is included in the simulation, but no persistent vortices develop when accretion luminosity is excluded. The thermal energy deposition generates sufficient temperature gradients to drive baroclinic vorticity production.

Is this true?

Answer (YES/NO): YES